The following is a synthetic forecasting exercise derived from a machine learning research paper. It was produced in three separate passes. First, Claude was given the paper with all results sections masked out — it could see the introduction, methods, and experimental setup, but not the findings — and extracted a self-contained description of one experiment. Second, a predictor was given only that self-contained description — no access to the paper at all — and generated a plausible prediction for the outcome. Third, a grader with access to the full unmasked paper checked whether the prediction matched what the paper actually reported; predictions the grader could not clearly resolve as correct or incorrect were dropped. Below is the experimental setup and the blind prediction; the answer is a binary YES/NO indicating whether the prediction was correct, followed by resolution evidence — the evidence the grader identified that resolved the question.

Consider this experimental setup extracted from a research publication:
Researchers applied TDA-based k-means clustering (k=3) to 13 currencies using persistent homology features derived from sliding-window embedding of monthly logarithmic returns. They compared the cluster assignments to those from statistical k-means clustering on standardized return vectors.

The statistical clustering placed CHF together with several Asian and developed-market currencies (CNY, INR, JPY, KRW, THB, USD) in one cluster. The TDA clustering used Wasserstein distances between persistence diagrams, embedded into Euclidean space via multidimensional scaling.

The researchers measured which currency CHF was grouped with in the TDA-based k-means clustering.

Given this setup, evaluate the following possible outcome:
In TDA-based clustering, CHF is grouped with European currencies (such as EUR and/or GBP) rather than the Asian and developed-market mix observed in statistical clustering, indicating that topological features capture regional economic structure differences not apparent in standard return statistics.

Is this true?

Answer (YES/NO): NO